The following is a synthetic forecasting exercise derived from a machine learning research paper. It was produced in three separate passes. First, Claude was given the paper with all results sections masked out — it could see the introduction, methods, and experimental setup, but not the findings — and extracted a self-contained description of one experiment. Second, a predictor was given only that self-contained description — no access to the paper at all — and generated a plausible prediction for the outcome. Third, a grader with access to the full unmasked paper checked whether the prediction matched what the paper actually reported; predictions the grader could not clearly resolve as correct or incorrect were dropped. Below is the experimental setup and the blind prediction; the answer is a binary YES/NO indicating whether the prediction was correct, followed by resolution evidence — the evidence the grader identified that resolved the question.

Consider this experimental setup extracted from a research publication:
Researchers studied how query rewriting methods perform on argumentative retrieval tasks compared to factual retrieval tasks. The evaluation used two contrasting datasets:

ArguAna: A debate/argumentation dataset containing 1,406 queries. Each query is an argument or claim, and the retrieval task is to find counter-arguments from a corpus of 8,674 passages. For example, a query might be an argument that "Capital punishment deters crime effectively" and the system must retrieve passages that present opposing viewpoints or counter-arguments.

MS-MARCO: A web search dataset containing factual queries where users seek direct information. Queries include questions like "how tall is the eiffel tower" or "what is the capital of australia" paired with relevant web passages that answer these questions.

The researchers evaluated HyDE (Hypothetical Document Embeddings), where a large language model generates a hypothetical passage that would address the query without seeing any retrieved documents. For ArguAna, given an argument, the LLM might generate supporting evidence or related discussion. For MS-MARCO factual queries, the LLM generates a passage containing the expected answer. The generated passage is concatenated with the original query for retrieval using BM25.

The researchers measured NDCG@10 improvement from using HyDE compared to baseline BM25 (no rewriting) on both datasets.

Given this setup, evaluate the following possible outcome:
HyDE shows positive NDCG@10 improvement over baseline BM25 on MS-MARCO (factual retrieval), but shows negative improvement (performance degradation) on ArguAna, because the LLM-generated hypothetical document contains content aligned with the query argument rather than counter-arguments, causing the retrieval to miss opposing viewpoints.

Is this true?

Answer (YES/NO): YES